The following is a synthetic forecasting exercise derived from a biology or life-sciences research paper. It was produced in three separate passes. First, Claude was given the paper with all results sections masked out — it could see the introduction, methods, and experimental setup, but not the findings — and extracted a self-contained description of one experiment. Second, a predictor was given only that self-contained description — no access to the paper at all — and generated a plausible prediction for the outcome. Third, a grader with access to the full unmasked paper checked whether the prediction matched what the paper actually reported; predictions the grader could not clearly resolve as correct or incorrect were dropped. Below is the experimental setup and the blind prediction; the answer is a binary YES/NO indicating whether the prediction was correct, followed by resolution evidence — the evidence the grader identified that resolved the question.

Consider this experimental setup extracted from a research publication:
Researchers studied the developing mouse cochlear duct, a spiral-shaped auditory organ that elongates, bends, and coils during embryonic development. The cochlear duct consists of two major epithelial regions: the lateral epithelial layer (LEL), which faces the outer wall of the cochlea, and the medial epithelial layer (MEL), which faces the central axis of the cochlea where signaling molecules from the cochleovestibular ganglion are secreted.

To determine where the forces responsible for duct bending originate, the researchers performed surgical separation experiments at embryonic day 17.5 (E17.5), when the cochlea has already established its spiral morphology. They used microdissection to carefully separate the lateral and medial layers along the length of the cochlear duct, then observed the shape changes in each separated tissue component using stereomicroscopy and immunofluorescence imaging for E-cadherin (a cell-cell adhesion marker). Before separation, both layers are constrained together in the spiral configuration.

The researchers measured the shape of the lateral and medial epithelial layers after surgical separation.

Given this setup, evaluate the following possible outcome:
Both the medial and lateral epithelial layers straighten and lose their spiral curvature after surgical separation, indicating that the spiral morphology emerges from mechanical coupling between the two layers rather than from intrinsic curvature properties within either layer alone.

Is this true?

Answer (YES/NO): NO